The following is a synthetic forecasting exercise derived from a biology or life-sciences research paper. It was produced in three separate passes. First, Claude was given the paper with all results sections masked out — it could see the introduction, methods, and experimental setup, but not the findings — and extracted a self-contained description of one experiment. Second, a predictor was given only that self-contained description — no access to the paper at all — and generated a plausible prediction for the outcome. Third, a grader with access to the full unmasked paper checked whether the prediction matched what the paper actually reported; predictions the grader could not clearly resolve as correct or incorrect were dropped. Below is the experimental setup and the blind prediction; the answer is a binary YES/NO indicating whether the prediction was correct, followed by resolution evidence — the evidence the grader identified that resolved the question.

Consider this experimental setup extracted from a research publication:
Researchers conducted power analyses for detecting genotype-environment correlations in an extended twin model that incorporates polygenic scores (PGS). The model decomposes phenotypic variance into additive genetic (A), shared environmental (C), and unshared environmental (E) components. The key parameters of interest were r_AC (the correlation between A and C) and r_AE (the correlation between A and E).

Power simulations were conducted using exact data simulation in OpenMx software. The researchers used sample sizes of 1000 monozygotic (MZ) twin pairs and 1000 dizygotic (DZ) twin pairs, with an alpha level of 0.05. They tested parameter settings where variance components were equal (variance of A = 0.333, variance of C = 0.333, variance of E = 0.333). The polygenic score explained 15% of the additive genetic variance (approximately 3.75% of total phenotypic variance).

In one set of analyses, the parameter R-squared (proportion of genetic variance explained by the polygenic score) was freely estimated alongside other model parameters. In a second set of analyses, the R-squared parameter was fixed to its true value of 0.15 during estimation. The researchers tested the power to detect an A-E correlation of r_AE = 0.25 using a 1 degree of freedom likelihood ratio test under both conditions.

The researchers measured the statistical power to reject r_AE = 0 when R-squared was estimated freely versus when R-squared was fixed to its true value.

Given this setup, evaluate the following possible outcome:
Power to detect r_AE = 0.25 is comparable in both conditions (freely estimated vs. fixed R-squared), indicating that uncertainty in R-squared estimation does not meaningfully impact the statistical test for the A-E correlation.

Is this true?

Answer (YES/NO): NO